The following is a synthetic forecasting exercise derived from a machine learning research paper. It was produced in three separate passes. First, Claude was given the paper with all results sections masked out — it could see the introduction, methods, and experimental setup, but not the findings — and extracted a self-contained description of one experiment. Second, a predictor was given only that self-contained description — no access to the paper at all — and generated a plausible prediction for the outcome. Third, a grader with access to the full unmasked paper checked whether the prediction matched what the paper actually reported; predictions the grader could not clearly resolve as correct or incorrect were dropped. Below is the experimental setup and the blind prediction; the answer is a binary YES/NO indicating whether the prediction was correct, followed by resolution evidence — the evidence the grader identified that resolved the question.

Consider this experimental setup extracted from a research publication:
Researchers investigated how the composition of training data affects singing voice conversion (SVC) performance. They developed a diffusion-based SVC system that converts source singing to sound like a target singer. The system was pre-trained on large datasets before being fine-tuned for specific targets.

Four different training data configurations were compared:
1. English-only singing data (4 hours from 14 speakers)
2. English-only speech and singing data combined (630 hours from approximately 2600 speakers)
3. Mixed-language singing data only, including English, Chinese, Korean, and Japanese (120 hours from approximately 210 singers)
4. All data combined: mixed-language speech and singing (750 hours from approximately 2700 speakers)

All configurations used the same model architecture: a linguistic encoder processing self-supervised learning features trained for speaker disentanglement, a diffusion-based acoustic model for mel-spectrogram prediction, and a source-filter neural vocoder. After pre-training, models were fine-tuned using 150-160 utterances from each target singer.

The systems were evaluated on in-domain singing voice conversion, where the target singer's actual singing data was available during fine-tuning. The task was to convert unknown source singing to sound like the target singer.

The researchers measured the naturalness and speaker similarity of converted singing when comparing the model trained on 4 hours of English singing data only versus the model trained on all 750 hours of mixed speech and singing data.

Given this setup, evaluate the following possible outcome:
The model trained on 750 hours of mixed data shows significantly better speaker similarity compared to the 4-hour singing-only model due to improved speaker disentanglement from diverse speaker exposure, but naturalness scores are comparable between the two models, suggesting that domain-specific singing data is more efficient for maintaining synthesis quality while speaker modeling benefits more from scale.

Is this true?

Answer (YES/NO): NO